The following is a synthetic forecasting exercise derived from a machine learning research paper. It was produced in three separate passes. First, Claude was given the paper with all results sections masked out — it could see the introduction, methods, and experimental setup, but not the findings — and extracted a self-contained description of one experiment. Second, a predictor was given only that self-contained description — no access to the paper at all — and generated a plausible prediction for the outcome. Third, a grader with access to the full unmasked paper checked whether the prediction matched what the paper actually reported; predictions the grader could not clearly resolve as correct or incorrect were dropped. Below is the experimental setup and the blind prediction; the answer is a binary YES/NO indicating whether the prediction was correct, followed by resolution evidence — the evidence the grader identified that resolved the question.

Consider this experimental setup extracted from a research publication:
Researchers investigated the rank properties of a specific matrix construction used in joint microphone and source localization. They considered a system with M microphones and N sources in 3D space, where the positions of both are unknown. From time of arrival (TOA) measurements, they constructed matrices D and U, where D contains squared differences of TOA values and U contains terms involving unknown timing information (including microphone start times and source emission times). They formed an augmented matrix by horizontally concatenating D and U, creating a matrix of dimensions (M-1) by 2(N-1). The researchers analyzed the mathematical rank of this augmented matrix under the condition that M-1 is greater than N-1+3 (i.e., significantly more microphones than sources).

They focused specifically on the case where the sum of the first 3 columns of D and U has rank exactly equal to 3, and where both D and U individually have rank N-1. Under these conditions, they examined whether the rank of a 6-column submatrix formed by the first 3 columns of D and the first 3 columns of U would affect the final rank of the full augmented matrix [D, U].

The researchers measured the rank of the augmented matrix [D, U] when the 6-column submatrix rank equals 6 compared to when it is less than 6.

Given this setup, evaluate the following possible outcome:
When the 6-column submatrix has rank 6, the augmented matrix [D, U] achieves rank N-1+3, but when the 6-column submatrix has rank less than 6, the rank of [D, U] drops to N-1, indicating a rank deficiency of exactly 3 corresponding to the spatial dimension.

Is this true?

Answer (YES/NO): NO